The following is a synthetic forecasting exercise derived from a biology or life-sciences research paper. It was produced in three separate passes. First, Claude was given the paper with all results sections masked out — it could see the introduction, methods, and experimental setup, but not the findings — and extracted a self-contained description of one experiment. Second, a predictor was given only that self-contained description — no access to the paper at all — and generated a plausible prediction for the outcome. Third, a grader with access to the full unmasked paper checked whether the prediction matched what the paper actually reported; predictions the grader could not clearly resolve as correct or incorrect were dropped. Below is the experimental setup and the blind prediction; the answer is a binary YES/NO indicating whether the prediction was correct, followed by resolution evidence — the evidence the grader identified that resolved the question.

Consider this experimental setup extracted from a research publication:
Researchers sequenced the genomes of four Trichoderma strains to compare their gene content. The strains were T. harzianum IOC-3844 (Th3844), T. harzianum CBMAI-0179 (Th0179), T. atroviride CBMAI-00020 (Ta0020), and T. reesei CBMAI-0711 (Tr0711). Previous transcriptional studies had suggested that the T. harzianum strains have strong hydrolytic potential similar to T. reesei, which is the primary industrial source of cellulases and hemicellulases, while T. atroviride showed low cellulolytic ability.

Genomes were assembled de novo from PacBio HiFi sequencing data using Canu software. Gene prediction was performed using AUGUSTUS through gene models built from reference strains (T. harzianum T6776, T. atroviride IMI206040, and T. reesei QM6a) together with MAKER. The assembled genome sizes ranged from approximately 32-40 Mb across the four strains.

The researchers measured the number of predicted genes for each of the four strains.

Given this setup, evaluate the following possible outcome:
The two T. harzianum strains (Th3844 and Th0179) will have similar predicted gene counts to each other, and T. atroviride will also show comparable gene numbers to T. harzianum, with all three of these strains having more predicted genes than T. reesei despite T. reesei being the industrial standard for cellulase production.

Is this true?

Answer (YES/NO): YES